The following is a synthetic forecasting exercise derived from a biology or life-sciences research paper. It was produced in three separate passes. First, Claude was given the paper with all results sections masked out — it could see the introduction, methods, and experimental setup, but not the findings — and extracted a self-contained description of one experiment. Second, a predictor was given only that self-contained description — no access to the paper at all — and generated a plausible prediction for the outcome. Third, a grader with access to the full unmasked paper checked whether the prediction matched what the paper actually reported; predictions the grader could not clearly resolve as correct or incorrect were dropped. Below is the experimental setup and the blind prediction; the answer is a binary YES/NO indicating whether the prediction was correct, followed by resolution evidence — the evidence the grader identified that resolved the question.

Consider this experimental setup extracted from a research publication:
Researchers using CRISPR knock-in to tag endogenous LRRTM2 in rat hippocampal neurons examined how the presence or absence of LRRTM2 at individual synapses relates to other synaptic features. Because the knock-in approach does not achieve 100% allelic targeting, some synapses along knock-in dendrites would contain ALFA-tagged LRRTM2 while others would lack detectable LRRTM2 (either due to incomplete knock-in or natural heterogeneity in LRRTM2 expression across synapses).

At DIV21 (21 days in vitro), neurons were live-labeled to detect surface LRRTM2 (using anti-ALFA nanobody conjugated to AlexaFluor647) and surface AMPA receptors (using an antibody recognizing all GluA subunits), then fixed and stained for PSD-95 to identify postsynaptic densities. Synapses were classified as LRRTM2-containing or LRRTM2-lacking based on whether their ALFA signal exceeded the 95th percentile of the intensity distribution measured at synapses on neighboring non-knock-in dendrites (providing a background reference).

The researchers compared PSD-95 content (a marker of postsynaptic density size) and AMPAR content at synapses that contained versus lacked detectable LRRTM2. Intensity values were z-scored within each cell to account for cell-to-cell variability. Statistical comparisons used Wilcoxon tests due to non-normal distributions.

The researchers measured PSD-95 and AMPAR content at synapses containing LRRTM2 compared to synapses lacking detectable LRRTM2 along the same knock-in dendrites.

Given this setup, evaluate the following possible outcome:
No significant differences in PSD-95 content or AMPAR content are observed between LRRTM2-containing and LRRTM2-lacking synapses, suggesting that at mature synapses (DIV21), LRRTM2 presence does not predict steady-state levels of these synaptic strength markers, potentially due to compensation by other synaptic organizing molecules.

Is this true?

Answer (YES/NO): NO